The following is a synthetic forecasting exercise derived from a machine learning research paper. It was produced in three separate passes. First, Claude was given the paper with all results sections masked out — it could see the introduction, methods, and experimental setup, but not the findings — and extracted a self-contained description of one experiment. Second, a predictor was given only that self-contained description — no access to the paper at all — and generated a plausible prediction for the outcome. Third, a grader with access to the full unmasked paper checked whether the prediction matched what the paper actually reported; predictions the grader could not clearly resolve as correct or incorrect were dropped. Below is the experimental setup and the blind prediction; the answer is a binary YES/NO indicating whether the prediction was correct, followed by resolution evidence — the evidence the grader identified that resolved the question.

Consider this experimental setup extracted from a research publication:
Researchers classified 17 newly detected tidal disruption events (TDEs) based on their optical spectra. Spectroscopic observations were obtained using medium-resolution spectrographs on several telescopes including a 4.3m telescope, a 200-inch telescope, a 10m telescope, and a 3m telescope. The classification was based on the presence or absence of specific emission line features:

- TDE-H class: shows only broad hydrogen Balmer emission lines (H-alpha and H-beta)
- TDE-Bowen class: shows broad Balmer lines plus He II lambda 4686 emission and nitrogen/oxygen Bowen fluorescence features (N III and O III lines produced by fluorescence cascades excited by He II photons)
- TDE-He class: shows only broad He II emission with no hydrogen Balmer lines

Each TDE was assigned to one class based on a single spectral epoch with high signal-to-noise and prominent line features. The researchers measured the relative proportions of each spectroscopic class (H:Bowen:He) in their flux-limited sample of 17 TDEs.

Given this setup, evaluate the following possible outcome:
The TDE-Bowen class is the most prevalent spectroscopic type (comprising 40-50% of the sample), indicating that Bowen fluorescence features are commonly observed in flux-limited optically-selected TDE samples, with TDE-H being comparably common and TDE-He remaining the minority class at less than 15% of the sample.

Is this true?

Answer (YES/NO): NO